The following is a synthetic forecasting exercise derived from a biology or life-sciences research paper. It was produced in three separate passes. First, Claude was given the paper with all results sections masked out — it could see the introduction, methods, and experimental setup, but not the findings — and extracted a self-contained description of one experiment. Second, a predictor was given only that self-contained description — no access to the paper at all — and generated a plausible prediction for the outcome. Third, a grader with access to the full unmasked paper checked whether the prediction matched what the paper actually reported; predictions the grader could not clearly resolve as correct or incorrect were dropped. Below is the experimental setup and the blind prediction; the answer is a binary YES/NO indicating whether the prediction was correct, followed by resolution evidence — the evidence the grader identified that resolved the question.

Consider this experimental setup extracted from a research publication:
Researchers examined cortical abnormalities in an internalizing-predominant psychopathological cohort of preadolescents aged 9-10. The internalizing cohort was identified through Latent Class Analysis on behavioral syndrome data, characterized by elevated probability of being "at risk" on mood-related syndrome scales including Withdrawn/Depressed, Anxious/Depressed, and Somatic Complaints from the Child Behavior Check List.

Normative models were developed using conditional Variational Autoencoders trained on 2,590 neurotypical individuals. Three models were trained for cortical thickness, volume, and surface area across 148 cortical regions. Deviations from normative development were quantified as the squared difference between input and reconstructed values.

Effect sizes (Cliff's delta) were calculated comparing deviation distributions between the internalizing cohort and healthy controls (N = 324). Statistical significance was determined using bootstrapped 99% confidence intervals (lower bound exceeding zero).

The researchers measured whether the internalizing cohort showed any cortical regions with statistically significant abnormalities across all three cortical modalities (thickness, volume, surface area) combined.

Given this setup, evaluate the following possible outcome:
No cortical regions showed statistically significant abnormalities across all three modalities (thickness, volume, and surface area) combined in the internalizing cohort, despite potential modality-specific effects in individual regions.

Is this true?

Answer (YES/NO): YES